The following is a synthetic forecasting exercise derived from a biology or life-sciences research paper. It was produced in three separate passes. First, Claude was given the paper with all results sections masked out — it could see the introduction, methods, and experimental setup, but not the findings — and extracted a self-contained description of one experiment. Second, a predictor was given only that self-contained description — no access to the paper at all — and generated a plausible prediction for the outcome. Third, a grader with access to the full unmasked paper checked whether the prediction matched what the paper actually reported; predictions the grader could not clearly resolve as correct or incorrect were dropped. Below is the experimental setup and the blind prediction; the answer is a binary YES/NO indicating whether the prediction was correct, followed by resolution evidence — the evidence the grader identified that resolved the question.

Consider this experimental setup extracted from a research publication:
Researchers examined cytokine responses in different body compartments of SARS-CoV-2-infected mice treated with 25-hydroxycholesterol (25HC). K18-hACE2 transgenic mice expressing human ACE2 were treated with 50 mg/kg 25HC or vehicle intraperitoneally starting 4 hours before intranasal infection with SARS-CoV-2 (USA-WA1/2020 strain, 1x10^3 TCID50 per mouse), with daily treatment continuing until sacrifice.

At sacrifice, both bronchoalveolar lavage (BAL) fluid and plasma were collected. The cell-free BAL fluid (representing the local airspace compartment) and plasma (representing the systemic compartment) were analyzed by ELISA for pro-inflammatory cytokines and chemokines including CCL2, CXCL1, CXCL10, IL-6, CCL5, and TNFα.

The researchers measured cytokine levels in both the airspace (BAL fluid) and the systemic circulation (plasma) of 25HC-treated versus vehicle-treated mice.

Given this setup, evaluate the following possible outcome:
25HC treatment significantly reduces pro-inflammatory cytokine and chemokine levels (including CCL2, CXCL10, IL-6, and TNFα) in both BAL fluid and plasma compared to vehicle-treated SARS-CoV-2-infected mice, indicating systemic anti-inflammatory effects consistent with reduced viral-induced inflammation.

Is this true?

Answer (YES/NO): NO